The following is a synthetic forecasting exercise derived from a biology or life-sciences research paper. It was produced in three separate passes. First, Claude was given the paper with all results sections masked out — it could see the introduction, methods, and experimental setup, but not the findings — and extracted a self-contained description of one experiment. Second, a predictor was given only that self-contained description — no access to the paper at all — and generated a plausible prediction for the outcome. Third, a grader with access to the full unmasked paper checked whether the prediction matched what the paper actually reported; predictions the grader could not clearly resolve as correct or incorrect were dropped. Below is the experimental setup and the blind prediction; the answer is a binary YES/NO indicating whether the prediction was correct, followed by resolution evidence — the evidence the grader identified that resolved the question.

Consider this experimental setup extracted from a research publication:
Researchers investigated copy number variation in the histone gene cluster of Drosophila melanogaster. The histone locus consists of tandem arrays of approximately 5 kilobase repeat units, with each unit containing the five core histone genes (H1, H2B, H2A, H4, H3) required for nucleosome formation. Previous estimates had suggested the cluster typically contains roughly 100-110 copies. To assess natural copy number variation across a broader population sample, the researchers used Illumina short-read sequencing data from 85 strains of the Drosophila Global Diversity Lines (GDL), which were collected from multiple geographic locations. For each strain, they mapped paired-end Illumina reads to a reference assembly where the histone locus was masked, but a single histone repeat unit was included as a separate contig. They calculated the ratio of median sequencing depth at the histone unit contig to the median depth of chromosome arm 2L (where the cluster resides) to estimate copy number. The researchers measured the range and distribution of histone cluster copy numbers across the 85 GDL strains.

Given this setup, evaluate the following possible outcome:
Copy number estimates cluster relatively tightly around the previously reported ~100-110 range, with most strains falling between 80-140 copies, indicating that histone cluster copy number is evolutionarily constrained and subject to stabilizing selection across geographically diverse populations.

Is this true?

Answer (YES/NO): NO